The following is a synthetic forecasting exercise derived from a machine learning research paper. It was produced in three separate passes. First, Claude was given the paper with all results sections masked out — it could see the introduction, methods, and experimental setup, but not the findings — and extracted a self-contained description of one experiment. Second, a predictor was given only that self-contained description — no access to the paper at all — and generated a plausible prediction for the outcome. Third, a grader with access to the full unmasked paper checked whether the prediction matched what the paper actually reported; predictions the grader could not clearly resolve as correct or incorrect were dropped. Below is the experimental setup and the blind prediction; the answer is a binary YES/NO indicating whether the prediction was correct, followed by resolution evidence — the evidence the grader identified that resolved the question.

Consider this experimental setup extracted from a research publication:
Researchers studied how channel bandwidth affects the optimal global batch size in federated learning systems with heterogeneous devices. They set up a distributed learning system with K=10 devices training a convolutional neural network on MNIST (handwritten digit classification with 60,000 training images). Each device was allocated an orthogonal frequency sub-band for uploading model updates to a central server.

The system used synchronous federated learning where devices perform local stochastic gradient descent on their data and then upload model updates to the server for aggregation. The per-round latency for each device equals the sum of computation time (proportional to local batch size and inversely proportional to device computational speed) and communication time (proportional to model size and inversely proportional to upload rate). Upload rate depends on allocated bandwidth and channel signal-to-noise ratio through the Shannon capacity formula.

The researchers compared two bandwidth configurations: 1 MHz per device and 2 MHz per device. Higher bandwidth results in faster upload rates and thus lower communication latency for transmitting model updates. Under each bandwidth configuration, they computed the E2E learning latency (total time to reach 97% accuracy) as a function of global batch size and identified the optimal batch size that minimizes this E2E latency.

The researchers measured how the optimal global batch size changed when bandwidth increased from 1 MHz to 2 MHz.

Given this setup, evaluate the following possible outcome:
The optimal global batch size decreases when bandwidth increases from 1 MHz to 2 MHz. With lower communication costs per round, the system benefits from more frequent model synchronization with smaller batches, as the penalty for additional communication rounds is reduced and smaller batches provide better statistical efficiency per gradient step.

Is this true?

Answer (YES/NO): YES